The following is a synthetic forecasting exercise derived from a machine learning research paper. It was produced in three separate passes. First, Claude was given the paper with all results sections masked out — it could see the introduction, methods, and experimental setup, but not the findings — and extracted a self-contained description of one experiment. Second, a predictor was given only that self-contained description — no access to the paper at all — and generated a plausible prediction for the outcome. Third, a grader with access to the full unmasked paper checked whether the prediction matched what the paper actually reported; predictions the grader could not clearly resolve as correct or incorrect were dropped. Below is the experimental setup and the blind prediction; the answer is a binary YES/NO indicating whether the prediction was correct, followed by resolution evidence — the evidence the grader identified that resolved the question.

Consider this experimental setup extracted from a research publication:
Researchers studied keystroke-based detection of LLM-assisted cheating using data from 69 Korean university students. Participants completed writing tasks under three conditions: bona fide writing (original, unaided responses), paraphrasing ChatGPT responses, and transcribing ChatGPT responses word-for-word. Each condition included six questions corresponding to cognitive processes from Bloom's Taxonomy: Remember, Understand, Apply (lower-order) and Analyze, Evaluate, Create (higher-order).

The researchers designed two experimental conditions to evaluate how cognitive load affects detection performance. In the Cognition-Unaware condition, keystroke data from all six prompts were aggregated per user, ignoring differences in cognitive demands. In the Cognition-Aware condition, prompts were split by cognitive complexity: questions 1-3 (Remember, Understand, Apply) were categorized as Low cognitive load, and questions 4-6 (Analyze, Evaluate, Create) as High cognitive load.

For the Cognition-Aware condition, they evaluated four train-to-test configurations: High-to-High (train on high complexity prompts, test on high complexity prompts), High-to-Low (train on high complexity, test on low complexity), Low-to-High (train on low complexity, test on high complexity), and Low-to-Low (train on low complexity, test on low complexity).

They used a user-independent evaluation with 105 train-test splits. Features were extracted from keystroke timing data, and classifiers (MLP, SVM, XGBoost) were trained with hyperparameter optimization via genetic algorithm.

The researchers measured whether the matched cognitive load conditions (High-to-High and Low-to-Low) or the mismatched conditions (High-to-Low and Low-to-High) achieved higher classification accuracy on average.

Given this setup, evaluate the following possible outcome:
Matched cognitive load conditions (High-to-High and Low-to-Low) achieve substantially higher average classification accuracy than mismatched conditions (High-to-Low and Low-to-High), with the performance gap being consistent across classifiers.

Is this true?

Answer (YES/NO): NO